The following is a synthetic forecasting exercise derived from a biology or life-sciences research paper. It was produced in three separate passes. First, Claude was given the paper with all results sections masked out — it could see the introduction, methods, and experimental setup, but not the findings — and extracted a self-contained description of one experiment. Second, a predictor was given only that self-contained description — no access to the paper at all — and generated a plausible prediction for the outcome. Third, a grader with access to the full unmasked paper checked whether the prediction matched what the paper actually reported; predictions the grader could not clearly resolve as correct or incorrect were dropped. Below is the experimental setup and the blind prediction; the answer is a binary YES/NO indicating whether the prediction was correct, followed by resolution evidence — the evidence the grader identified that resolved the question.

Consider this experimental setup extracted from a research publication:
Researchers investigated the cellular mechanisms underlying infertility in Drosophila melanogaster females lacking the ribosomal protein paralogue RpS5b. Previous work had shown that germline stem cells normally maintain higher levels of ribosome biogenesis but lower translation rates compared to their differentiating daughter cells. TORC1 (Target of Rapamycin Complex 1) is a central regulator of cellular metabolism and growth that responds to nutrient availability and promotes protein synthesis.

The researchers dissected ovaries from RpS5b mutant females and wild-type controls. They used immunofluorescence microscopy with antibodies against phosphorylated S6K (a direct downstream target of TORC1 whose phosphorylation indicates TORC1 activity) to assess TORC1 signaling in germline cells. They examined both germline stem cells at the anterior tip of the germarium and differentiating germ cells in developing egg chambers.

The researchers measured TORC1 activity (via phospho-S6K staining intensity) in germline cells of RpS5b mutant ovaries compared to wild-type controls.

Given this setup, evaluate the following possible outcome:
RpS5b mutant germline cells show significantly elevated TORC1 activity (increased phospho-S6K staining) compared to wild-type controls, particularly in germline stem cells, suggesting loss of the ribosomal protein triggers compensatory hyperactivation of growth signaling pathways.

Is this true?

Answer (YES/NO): NO